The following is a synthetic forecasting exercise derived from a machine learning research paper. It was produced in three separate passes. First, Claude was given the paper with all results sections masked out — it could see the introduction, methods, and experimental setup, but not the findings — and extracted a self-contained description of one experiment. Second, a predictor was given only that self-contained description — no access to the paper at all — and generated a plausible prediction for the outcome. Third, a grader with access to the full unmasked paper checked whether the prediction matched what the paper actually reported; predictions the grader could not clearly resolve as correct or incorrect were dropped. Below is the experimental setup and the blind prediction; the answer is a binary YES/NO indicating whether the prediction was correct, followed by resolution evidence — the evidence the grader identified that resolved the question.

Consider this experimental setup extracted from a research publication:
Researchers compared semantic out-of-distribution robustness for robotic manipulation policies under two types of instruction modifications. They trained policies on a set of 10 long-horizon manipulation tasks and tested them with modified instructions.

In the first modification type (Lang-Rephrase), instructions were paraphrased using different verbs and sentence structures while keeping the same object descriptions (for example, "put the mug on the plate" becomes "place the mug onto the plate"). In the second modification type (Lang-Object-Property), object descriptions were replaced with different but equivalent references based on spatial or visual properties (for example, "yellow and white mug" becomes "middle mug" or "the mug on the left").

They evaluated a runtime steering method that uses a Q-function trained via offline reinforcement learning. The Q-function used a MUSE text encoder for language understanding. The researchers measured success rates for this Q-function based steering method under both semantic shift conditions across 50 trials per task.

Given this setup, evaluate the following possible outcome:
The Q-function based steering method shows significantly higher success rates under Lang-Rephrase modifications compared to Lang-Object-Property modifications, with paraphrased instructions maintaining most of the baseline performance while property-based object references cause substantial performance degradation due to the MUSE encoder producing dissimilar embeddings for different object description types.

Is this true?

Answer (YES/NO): NO